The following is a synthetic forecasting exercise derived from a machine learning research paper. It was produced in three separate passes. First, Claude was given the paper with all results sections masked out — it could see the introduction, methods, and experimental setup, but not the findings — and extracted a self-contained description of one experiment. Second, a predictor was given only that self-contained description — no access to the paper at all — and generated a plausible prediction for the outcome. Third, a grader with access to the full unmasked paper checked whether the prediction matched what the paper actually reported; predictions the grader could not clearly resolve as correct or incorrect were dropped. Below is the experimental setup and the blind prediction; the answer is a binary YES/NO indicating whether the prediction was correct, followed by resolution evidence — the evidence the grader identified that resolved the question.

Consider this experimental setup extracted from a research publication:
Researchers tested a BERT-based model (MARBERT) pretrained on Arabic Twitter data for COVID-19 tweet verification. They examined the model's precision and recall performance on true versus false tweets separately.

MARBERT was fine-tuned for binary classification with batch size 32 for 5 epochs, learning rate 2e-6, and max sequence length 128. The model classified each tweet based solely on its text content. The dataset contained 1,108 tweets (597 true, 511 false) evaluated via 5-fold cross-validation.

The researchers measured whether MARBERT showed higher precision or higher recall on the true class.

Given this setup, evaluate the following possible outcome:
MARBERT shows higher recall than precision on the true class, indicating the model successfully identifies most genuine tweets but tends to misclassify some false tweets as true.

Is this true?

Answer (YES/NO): YES